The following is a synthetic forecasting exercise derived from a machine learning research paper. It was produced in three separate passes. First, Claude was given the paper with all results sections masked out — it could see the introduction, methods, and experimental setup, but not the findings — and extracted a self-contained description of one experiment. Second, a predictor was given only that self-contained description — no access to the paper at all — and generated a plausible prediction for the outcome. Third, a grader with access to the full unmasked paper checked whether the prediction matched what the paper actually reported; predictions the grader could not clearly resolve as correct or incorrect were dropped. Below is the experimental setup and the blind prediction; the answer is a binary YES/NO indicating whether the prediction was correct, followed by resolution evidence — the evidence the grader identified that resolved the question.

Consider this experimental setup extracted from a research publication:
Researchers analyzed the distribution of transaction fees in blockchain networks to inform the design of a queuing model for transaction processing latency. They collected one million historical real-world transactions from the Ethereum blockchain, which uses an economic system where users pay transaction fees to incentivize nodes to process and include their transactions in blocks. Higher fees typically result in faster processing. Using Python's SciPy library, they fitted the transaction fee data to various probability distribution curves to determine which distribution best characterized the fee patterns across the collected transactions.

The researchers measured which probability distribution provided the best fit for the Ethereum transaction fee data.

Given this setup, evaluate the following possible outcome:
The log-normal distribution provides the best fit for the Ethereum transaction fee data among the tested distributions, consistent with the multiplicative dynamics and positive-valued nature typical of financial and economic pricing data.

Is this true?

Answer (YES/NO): NO